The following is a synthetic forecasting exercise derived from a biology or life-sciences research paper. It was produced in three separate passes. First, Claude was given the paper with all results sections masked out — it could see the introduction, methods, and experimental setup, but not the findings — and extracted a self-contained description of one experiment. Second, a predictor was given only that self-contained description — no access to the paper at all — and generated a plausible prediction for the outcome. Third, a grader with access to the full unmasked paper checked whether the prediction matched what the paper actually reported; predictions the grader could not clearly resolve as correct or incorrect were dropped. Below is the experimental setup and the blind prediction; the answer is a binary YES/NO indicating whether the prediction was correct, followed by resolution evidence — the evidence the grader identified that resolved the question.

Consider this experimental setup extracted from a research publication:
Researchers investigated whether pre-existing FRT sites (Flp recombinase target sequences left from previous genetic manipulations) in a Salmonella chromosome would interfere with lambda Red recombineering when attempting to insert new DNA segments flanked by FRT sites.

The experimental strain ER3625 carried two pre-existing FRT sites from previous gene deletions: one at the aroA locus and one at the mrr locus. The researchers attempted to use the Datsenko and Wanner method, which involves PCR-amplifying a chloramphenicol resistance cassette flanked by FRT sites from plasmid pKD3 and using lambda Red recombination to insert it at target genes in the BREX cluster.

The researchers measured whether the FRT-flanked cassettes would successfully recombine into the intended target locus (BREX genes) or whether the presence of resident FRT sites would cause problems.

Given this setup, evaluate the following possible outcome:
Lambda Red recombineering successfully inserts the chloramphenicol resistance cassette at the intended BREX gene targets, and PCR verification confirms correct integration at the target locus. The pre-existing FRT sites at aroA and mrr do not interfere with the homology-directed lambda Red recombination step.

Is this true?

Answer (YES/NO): NO